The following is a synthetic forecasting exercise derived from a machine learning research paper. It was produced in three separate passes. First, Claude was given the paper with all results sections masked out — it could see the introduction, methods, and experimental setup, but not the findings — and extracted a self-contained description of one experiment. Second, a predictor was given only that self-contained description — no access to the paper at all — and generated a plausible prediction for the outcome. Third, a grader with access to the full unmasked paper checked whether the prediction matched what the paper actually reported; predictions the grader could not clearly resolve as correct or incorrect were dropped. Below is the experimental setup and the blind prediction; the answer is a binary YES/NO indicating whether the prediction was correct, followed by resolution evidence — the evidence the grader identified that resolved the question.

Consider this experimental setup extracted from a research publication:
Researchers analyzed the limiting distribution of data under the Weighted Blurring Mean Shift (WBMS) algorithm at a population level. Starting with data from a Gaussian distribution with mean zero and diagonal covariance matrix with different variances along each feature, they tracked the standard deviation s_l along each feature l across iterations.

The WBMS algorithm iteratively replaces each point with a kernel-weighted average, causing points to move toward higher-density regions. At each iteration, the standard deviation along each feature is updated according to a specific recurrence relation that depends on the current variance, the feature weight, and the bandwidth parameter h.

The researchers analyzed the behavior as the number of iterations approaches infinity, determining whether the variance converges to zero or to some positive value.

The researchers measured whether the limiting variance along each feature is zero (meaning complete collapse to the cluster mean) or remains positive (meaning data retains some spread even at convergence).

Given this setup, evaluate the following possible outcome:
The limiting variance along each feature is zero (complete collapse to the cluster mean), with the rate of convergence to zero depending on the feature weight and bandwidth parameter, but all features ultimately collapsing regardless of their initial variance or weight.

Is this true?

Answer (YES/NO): YES